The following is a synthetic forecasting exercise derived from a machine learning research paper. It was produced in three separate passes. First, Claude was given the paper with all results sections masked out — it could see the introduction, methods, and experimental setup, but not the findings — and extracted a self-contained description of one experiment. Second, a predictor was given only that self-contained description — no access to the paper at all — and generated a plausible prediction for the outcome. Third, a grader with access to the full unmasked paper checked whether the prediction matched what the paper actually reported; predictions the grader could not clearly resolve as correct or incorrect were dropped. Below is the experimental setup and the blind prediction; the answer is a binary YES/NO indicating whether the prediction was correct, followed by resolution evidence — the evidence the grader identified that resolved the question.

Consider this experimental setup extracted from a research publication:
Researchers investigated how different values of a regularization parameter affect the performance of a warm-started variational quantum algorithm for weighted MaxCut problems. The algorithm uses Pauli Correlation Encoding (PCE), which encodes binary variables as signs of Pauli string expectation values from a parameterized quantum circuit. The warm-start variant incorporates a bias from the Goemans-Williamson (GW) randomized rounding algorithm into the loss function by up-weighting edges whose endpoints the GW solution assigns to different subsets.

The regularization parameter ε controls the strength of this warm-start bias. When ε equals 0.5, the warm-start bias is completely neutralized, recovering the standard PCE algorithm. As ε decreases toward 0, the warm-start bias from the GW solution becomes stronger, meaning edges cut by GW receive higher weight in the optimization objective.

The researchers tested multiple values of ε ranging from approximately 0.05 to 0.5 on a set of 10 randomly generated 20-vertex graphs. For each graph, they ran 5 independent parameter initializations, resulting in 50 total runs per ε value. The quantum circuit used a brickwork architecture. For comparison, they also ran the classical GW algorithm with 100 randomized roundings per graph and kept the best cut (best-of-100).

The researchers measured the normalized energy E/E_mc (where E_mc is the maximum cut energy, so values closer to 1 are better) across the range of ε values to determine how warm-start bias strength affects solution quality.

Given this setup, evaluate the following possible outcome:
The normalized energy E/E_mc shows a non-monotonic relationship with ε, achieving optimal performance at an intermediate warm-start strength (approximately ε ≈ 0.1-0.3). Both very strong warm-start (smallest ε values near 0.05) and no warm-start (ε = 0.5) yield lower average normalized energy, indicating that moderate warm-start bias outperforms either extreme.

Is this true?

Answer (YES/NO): YES